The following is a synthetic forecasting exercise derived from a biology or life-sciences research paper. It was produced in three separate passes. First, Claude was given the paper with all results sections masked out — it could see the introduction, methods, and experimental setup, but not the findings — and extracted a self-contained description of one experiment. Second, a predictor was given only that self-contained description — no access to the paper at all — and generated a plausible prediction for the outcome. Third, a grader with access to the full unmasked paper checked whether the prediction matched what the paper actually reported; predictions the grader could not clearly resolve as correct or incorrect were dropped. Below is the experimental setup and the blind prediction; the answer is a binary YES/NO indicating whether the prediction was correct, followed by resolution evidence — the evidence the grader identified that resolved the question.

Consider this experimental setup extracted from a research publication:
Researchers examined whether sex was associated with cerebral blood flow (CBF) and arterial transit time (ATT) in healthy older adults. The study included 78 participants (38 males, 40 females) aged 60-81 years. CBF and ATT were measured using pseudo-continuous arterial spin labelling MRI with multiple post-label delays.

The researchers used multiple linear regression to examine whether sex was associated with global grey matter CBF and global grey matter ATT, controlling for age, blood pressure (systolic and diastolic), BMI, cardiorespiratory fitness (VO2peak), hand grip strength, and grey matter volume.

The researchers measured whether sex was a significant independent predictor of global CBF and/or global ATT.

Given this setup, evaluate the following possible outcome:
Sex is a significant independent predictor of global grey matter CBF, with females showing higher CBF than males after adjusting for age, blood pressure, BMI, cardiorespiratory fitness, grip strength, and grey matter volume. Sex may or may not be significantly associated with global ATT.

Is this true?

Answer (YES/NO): NO